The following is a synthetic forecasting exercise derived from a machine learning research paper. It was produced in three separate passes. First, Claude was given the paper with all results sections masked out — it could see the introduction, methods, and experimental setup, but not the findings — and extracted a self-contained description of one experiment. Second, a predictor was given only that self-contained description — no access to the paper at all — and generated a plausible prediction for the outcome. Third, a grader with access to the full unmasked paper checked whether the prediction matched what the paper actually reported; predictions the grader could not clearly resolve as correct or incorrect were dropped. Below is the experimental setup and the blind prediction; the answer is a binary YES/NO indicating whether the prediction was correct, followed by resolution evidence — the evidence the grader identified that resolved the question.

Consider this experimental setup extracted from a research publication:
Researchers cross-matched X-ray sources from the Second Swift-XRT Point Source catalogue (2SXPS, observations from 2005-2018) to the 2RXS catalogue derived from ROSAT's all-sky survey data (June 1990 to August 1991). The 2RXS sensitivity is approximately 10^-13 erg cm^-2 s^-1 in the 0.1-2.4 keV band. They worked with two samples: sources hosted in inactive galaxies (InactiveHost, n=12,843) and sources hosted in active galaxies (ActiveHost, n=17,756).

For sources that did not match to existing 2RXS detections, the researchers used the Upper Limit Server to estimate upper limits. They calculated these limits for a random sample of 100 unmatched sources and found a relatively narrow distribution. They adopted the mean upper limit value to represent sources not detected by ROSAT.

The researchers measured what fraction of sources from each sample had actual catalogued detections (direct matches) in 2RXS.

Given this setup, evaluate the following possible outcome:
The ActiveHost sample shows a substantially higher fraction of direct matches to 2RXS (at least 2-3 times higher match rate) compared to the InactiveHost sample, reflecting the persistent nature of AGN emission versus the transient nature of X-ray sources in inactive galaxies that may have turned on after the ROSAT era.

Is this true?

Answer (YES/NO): YES